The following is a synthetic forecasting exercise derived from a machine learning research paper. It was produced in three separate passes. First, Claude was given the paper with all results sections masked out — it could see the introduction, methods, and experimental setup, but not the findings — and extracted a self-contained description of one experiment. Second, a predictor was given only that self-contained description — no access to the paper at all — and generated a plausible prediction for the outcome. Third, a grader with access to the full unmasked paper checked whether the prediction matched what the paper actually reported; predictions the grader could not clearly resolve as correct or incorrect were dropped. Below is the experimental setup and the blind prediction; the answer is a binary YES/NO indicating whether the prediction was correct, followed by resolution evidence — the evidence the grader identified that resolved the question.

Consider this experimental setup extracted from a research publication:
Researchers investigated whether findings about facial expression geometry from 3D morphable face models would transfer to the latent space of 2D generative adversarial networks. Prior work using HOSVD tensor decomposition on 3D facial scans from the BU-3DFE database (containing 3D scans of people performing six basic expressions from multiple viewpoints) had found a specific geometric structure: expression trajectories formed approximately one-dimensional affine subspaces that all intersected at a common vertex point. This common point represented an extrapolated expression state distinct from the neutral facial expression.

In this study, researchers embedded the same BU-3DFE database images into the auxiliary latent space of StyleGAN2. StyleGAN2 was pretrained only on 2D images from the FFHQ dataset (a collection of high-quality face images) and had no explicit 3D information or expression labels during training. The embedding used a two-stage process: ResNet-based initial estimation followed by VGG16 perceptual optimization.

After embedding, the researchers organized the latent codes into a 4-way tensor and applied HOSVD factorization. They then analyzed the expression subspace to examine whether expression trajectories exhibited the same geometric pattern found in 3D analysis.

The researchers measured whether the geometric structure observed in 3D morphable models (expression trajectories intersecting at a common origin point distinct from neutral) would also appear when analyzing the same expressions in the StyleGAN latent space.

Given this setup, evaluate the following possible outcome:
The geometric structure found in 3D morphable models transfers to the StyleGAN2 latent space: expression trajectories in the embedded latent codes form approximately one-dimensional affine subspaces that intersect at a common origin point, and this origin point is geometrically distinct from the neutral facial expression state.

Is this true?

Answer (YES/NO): YES